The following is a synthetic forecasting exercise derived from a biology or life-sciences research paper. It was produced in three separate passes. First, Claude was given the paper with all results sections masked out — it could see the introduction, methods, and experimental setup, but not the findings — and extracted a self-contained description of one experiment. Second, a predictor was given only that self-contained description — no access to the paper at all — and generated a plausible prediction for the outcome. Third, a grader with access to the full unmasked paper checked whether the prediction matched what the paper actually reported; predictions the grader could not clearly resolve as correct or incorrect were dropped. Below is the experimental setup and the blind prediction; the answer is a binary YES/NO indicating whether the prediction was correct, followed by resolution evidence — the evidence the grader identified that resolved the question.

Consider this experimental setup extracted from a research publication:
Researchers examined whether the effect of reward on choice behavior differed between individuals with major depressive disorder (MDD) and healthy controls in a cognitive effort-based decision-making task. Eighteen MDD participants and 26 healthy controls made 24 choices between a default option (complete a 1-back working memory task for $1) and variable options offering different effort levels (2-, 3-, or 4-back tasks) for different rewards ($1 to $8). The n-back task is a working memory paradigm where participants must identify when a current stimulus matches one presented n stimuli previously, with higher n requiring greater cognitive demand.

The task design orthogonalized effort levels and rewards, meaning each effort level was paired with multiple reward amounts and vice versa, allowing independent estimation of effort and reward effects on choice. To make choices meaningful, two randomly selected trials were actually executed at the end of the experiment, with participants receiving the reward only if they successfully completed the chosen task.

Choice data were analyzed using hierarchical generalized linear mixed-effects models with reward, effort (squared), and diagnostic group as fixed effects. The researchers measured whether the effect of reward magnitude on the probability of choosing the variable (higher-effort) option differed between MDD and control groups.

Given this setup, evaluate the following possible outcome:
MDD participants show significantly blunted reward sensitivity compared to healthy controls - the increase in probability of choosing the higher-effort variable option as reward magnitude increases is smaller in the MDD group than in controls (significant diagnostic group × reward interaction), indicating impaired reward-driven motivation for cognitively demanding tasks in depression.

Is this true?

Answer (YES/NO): NO